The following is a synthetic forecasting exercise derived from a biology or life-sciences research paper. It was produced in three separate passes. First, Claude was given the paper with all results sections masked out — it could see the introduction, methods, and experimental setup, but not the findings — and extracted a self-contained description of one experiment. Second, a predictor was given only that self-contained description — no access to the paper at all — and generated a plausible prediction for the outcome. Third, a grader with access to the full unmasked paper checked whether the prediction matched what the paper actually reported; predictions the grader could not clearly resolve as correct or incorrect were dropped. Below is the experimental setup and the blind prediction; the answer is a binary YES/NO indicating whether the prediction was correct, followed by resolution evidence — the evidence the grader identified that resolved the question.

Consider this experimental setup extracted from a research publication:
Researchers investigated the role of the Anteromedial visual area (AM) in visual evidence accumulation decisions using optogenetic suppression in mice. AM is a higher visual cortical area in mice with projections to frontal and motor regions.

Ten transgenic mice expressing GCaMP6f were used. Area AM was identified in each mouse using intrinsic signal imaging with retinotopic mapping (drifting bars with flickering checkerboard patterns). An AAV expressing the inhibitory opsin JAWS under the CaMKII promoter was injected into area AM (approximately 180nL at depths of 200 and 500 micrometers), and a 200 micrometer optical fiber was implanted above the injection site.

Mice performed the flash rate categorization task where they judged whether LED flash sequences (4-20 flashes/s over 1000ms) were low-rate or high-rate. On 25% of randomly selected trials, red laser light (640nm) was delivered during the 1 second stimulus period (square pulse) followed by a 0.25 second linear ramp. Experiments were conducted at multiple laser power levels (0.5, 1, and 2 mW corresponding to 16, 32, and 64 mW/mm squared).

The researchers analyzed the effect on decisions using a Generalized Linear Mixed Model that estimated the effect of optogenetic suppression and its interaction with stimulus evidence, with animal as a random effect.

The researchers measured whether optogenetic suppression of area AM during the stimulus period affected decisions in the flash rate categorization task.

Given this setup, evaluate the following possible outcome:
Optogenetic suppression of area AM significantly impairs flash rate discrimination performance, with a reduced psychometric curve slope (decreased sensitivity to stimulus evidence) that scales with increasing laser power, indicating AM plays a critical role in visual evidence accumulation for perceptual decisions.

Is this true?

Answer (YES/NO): NO